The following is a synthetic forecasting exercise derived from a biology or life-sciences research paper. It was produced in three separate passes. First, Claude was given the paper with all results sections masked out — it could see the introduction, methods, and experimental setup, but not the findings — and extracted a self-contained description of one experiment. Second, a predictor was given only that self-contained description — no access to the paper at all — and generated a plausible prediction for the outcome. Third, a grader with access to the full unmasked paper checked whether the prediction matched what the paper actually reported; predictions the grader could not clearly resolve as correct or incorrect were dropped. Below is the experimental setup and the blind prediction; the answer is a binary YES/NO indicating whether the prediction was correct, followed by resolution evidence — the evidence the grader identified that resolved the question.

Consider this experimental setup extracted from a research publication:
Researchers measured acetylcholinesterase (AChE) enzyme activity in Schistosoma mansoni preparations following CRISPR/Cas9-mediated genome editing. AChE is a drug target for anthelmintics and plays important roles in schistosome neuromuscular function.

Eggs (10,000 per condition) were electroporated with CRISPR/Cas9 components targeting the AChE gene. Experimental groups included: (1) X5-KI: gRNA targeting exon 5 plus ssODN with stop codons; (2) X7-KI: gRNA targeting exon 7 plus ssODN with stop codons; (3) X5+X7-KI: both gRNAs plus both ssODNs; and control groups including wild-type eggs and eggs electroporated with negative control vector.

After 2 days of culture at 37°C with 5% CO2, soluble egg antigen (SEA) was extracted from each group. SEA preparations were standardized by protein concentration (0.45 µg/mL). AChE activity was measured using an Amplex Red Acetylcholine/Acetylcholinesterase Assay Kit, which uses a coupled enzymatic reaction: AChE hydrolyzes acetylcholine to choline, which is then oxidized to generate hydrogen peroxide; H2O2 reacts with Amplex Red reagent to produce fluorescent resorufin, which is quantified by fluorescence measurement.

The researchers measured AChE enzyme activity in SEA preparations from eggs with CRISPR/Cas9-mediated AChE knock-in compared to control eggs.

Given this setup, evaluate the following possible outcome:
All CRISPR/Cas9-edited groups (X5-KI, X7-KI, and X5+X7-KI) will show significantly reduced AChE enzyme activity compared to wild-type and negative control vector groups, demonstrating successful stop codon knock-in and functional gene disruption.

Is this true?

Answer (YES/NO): YES